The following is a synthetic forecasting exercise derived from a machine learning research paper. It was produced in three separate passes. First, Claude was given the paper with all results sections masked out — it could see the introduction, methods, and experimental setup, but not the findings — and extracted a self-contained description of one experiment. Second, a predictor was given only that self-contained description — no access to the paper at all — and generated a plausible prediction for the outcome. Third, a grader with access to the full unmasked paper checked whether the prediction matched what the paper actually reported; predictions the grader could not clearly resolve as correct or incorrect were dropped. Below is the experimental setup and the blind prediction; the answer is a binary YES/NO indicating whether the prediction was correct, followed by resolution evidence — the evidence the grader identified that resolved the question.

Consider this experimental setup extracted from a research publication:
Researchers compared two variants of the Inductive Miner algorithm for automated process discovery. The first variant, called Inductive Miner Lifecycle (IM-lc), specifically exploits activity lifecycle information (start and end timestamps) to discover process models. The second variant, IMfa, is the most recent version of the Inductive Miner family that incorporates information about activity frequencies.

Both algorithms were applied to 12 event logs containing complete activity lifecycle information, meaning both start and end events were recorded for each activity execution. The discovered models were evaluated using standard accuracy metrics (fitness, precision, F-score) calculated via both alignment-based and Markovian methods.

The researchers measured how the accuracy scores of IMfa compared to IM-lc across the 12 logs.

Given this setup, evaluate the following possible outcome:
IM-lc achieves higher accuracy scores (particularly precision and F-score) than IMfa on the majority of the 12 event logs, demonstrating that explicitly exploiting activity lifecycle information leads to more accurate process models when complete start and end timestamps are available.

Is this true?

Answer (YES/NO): NO